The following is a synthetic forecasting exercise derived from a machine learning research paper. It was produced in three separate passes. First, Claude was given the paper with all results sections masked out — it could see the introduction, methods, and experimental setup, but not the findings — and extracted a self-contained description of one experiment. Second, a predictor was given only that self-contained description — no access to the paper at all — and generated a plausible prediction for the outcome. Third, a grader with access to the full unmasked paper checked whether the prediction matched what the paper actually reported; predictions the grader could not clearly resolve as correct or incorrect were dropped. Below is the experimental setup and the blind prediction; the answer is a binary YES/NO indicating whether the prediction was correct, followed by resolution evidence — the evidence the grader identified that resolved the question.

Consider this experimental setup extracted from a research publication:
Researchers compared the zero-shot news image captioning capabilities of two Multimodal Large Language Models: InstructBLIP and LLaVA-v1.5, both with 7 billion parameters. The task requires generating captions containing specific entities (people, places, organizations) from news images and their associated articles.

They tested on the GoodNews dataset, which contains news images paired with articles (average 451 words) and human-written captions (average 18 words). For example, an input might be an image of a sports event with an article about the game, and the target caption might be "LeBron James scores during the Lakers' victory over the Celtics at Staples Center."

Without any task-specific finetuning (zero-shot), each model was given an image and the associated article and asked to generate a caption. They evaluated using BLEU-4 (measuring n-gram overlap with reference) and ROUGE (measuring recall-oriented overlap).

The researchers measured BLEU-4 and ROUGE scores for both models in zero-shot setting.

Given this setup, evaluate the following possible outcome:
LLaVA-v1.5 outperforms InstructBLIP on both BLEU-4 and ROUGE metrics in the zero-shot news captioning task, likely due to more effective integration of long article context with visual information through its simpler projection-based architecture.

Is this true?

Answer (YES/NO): NO